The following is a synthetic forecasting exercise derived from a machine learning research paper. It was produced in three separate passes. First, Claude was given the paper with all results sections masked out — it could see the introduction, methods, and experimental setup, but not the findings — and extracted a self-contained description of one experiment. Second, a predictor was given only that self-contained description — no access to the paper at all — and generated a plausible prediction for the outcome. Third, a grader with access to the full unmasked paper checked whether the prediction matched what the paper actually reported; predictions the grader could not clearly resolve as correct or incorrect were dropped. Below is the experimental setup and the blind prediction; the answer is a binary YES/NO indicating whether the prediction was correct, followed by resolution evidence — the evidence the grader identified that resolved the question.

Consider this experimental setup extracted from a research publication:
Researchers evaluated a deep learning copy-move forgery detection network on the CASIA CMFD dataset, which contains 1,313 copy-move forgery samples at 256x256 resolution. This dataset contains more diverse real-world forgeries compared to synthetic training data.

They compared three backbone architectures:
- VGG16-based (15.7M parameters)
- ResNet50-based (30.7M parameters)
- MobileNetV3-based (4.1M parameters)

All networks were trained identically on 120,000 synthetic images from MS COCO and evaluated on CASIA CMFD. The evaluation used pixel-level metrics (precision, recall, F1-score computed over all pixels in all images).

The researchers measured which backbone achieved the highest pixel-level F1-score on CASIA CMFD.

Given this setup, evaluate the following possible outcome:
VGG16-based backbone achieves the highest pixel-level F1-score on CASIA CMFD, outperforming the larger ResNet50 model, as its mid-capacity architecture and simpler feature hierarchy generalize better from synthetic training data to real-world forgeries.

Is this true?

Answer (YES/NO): NO